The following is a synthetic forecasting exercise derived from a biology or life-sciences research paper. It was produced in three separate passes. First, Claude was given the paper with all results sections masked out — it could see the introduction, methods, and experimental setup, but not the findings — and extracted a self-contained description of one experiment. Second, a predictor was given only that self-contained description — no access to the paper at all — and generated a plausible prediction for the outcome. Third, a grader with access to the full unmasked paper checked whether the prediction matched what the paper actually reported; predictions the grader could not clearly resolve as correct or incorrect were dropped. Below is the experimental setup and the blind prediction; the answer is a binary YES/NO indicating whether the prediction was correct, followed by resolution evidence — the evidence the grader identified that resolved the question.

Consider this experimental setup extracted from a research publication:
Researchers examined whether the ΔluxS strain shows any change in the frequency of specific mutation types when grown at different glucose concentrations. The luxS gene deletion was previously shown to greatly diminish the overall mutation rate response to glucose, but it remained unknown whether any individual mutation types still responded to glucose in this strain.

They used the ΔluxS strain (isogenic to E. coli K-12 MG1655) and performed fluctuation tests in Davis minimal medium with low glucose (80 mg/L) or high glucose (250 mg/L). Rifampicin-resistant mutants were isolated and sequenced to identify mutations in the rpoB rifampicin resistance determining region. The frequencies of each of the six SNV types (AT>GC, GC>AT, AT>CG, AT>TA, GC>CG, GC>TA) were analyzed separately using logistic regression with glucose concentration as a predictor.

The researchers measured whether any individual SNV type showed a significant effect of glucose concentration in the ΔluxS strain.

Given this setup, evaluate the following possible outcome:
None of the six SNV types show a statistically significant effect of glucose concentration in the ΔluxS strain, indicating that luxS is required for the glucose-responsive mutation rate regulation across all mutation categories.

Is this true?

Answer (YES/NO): NO